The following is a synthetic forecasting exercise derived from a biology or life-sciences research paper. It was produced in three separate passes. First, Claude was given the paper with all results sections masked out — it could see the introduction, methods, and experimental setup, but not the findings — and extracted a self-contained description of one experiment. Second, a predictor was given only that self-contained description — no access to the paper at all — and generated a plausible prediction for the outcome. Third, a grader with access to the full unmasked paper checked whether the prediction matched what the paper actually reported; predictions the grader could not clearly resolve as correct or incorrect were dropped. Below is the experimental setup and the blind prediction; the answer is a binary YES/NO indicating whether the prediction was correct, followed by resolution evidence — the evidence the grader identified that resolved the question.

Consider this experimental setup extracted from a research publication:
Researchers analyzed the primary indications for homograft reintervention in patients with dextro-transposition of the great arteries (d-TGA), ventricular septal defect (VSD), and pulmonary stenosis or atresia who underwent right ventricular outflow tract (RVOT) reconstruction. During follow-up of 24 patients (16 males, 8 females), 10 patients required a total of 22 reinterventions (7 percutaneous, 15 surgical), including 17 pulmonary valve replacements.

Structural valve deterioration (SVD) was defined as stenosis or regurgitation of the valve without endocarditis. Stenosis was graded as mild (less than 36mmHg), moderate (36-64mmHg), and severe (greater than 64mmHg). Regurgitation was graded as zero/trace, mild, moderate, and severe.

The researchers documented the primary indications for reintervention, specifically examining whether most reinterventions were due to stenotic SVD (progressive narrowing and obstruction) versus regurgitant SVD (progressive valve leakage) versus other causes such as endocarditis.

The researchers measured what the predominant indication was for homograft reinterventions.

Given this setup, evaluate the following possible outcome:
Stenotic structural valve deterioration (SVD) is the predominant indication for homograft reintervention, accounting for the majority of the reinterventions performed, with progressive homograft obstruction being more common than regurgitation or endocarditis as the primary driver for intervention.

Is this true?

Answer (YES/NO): YES